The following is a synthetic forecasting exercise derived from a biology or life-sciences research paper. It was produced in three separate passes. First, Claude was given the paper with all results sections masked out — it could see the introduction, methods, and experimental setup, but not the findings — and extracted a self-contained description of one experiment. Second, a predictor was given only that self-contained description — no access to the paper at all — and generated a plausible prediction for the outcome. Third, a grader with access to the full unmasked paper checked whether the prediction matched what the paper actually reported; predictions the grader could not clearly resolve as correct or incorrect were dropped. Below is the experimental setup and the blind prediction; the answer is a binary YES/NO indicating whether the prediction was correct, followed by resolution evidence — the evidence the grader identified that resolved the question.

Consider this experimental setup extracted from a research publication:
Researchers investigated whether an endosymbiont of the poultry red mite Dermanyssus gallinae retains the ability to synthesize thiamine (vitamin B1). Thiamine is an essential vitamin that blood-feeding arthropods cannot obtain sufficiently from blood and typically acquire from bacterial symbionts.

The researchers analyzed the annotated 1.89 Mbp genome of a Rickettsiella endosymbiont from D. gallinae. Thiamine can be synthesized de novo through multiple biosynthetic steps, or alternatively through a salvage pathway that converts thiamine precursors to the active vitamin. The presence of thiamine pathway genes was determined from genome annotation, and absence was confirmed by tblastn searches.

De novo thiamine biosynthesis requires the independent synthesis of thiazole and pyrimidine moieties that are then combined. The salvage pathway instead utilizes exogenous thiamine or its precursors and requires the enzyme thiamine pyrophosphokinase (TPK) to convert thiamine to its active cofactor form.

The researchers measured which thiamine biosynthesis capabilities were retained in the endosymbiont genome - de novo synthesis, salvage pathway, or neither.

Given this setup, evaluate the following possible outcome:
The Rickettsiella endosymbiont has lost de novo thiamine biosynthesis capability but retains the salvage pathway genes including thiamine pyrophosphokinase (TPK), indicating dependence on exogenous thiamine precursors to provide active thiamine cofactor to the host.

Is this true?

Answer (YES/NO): YES